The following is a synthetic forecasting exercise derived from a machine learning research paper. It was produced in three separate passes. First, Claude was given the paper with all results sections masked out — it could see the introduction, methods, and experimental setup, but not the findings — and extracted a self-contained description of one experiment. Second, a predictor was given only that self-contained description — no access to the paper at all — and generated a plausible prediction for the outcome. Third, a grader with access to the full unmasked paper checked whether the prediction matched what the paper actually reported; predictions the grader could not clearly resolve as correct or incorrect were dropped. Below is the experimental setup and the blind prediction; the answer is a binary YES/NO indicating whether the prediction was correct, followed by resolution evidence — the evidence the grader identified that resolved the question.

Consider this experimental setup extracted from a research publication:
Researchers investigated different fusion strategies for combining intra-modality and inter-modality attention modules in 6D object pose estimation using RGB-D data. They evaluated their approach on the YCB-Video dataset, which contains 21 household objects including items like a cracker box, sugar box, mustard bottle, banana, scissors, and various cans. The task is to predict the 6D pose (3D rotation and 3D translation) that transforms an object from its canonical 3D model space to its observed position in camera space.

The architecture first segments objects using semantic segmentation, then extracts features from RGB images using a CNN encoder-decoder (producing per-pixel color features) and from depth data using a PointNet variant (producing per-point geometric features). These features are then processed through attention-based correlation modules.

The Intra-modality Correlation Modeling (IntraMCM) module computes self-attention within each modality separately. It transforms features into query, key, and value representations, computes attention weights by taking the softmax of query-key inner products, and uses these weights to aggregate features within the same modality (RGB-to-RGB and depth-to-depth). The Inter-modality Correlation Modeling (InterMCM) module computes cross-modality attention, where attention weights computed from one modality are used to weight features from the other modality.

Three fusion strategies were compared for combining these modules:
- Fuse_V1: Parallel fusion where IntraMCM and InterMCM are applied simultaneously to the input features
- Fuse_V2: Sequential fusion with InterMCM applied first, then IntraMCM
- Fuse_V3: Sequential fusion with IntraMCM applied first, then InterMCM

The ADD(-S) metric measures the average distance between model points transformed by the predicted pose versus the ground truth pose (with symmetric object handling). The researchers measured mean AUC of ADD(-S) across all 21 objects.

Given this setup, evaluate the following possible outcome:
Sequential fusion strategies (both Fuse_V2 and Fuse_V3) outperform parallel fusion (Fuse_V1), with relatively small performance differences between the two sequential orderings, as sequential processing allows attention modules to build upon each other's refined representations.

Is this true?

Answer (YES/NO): YES